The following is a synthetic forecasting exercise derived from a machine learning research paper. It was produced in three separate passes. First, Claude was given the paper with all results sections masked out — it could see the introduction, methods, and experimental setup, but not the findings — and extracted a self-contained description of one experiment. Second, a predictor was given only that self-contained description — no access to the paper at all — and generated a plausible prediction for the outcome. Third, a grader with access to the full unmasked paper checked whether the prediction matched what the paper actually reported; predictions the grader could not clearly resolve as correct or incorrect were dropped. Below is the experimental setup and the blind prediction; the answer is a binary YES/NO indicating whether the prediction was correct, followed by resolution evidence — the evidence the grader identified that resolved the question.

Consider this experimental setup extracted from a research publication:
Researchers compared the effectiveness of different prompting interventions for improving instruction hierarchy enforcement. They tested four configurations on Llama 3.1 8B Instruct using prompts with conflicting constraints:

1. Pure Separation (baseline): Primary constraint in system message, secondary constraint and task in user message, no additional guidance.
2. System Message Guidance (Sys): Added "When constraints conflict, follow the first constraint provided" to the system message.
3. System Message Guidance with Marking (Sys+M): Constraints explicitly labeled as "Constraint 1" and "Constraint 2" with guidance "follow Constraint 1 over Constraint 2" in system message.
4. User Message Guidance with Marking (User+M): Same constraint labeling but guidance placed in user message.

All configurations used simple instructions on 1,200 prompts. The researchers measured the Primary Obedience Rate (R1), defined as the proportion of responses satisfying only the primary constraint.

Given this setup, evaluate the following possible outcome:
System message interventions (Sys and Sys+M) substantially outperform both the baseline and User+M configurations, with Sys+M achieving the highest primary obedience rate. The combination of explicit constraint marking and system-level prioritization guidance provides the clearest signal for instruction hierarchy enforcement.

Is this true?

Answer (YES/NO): NO